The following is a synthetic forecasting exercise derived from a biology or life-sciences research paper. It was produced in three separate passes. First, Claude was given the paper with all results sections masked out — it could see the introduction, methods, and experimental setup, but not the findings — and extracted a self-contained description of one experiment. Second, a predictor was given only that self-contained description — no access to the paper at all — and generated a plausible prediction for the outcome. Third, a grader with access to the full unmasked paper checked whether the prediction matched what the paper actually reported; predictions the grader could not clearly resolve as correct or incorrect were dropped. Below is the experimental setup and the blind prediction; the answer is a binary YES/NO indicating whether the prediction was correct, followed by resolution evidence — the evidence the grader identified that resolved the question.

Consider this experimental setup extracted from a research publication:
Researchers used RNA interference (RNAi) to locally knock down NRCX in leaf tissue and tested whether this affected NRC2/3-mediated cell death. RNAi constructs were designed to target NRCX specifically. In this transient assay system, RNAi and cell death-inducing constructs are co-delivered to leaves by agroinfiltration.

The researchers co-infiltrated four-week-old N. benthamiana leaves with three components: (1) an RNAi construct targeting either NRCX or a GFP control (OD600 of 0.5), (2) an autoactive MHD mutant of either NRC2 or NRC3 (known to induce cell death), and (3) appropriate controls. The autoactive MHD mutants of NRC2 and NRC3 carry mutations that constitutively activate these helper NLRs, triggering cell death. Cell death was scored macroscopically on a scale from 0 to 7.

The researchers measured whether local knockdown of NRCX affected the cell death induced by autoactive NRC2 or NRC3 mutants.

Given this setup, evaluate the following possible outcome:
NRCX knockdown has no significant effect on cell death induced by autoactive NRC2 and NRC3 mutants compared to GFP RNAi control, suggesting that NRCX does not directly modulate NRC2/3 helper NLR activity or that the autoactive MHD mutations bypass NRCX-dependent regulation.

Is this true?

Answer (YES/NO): NO